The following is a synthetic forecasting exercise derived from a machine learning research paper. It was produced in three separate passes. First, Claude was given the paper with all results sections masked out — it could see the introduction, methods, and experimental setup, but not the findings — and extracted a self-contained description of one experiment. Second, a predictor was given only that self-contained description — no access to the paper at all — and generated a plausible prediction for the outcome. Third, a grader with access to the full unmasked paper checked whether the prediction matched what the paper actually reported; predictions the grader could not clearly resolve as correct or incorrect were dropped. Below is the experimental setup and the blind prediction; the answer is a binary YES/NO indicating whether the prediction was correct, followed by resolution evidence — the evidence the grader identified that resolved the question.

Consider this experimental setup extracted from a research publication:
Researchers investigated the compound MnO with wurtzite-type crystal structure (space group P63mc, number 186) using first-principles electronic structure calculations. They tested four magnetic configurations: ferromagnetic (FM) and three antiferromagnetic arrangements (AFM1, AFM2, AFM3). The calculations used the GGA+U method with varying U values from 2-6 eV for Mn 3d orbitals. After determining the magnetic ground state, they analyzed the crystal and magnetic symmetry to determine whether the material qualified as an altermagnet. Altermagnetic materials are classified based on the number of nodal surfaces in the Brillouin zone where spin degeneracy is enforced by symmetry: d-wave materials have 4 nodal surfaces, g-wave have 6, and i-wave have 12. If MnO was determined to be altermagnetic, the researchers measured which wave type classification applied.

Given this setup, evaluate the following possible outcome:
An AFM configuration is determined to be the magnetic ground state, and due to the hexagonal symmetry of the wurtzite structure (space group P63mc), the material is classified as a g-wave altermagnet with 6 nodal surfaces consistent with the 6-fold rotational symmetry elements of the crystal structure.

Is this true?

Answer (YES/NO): NO